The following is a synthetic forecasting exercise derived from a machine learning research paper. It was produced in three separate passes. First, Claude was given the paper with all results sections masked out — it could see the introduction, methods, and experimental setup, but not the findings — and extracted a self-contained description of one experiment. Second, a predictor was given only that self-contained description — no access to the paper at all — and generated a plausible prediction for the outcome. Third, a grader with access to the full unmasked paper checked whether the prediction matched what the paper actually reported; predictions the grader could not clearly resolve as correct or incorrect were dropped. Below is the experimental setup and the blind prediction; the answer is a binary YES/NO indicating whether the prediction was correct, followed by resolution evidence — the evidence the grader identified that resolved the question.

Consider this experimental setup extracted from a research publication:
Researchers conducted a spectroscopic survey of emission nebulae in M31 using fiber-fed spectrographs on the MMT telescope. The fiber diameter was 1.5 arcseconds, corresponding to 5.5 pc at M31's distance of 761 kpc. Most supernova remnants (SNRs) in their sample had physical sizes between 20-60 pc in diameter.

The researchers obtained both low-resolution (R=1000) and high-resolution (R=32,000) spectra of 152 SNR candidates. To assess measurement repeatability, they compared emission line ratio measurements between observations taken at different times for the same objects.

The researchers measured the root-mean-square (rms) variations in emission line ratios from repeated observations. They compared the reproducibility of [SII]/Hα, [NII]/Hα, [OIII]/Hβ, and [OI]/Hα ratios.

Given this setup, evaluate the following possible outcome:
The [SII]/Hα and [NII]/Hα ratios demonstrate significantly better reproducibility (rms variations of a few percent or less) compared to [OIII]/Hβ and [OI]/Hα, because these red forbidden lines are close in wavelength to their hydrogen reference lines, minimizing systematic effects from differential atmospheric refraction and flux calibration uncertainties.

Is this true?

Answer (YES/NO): NO